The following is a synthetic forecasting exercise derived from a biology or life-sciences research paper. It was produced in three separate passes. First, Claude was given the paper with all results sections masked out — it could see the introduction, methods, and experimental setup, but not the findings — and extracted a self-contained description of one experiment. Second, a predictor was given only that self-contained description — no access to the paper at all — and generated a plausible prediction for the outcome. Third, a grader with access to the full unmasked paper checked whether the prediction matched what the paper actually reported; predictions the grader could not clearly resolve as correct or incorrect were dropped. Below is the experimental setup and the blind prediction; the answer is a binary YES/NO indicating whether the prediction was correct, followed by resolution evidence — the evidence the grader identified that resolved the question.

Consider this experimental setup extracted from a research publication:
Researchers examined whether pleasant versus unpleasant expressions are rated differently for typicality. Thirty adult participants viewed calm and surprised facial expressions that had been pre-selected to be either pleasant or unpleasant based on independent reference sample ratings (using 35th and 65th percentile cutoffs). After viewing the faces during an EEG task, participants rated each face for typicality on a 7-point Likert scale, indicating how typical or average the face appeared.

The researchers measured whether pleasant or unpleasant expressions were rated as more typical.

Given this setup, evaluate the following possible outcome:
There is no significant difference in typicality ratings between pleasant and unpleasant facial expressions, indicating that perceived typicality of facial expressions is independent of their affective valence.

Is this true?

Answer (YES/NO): NO